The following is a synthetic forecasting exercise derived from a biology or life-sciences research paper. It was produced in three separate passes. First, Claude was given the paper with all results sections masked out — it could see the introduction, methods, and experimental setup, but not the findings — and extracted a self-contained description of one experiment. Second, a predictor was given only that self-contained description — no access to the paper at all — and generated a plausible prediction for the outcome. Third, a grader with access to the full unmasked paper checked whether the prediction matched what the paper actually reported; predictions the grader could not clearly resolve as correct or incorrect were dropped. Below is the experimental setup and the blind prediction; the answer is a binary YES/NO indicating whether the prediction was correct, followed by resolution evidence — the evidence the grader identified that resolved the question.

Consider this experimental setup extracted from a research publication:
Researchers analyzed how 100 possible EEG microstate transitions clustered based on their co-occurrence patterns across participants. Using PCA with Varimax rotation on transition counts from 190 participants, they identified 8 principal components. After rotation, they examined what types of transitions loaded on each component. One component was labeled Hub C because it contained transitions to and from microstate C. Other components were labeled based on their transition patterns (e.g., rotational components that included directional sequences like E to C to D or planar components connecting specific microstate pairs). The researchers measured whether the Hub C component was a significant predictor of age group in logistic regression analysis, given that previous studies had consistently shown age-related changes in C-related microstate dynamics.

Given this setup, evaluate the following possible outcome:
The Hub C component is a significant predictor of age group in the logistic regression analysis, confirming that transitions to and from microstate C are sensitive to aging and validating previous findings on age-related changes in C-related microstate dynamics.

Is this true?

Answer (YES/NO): NO